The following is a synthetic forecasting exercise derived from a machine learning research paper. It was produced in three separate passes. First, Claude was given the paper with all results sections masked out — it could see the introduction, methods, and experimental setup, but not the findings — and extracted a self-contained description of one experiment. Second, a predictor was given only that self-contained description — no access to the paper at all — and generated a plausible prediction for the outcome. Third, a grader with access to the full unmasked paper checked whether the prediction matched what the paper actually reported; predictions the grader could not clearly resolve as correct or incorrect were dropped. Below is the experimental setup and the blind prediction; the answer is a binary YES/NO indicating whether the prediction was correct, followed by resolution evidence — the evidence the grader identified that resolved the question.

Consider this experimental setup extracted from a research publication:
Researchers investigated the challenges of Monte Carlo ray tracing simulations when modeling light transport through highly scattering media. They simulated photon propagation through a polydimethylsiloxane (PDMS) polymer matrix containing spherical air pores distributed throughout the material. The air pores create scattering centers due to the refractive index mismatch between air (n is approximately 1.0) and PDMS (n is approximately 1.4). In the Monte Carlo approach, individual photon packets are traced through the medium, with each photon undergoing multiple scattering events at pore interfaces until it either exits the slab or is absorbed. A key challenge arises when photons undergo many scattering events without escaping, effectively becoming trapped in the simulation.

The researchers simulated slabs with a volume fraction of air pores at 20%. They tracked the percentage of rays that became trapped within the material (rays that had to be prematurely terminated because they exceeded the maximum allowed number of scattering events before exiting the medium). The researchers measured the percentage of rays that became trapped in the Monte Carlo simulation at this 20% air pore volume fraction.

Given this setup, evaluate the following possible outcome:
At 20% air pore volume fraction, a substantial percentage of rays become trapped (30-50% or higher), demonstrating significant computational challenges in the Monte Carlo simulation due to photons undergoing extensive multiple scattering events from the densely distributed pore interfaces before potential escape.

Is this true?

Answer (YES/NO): NO